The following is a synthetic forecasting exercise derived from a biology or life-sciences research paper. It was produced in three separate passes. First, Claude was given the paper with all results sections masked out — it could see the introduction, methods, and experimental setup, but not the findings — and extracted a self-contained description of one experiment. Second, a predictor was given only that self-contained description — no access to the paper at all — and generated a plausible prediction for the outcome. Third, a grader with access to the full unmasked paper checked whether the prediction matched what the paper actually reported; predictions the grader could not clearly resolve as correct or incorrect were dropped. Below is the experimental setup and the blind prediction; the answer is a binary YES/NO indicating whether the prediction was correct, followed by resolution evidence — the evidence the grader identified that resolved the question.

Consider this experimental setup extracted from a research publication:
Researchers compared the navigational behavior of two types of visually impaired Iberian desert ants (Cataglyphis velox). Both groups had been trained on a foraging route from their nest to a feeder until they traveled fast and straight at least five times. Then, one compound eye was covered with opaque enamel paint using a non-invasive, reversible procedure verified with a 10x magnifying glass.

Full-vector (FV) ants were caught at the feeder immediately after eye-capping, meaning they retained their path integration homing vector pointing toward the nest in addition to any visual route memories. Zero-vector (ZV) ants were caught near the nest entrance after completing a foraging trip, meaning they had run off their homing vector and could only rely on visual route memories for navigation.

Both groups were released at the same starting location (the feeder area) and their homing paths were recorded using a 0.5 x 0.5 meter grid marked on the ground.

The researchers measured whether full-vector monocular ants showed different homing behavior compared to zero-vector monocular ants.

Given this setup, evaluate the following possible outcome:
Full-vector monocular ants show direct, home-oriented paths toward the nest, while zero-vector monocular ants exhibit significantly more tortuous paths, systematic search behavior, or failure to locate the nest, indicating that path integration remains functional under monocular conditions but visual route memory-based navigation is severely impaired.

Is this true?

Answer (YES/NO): NO